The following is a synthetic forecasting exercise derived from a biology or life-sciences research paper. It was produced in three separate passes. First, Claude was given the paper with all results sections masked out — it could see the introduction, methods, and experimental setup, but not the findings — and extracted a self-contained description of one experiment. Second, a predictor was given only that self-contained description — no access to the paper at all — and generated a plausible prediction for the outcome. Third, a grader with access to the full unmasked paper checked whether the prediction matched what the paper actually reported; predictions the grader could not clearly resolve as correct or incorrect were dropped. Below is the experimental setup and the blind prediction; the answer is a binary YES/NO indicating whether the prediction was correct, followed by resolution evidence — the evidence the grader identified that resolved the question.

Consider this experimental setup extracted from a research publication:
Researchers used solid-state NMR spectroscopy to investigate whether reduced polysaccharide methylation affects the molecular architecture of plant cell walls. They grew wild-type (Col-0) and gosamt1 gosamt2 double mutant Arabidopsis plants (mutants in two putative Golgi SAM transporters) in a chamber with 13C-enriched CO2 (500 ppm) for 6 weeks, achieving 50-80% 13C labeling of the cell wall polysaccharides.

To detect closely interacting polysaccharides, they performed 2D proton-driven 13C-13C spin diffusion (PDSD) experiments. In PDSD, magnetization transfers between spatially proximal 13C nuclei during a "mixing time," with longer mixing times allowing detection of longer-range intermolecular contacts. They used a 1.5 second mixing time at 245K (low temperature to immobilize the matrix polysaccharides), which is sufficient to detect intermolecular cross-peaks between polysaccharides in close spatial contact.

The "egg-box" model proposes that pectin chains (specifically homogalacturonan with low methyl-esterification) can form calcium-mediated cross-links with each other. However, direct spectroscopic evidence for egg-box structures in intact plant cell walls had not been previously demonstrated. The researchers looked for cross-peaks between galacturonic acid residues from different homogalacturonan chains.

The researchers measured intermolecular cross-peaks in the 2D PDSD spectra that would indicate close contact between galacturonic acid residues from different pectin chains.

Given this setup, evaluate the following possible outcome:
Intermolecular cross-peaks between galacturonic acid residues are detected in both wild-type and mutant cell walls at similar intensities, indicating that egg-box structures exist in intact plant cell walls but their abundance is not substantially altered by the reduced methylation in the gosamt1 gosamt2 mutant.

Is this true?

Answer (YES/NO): NO